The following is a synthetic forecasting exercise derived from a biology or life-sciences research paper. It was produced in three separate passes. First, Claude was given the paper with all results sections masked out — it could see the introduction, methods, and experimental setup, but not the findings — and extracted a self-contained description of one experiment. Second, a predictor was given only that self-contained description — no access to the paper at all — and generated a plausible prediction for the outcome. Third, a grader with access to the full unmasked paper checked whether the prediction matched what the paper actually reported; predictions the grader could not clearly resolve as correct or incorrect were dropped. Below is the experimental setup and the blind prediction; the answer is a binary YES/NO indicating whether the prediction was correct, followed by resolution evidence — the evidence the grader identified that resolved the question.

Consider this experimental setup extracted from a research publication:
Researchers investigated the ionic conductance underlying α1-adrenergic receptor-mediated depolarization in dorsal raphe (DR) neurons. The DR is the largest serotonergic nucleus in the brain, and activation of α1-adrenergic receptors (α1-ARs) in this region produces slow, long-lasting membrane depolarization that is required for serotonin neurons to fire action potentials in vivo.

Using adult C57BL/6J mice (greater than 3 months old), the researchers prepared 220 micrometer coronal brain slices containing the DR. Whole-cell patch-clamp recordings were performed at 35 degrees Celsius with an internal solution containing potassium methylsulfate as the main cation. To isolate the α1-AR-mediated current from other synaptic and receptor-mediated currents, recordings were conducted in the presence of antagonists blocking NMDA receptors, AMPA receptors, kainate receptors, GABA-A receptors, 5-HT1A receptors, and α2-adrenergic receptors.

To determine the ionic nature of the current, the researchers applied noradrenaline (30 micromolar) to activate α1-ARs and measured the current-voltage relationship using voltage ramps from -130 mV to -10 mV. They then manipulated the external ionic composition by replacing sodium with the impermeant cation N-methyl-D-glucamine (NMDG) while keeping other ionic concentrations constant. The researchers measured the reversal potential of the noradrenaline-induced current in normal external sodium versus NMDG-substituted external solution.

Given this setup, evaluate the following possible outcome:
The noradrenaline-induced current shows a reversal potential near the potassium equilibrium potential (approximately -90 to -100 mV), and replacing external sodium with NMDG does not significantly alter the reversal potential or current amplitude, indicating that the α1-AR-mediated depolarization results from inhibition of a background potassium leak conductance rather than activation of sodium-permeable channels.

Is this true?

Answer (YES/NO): NO